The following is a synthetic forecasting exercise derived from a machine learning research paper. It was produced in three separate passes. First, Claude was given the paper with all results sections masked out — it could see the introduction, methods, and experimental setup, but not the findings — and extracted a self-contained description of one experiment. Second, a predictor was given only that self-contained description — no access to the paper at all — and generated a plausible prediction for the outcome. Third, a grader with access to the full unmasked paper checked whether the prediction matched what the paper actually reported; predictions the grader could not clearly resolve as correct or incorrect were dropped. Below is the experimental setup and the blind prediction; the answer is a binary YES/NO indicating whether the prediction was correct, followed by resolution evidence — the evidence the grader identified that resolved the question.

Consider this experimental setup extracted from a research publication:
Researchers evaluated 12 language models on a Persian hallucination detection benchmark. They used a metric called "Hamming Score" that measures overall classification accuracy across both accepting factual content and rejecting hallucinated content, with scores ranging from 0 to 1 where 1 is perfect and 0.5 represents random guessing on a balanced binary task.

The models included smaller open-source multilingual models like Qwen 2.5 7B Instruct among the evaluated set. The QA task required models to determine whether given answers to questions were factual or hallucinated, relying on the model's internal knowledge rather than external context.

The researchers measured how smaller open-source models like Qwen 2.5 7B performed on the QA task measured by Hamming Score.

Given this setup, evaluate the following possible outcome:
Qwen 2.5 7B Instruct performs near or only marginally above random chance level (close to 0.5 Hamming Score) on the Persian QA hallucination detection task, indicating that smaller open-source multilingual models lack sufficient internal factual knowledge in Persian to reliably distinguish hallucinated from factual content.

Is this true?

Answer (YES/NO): YES